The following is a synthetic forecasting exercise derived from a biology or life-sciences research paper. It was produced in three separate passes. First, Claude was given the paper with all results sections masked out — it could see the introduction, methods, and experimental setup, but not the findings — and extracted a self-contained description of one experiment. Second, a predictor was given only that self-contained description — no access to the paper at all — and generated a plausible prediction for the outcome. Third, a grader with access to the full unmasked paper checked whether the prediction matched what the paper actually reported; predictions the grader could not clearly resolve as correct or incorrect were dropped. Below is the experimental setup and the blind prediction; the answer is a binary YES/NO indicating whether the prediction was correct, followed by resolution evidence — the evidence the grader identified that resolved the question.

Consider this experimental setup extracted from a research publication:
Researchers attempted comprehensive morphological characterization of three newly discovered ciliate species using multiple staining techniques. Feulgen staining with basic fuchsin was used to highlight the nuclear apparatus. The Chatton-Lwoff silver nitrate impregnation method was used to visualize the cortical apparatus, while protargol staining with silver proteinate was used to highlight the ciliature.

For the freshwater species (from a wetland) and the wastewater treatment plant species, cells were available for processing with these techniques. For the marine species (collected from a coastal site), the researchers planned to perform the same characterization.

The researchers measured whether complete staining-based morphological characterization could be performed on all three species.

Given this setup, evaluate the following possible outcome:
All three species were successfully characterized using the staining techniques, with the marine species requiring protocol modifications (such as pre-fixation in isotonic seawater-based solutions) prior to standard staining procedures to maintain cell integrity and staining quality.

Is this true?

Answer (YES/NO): NO